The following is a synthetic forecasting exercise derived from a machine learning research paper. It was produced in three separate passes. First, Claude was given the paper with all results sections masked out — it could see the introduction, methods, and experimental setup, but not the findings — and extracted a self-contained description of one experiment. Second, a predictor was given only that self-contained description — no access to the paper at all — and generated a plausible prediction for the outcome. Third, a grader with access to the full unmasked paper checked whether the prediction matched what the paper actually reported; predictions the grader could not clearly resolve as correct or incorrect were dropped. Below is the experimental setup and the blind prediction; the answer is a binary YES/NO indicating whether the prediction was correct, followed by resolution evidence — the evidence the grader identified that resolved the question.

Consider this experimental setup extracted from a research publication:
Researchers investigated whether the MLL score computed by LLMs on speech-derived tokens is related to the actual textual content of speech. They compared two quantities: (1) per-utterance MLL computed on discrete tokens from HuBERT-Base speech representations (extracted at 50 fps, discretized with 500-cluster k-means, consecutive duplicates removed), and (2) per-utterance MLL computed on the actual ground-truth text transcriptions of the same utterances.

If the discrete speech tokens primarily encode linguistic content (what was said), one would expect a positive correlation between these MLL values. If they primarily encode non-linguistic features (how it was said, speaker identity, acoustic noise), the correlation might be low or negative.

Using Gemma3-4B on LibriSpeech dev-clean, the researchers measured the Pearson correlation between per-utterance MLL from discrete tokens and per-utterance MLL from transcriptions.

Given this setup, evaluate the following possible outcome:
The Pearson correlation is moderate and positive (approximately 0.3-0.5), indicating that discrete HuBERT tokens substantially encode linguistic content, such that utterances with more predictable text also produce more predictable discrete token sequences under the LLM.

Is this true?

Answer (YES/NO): NO